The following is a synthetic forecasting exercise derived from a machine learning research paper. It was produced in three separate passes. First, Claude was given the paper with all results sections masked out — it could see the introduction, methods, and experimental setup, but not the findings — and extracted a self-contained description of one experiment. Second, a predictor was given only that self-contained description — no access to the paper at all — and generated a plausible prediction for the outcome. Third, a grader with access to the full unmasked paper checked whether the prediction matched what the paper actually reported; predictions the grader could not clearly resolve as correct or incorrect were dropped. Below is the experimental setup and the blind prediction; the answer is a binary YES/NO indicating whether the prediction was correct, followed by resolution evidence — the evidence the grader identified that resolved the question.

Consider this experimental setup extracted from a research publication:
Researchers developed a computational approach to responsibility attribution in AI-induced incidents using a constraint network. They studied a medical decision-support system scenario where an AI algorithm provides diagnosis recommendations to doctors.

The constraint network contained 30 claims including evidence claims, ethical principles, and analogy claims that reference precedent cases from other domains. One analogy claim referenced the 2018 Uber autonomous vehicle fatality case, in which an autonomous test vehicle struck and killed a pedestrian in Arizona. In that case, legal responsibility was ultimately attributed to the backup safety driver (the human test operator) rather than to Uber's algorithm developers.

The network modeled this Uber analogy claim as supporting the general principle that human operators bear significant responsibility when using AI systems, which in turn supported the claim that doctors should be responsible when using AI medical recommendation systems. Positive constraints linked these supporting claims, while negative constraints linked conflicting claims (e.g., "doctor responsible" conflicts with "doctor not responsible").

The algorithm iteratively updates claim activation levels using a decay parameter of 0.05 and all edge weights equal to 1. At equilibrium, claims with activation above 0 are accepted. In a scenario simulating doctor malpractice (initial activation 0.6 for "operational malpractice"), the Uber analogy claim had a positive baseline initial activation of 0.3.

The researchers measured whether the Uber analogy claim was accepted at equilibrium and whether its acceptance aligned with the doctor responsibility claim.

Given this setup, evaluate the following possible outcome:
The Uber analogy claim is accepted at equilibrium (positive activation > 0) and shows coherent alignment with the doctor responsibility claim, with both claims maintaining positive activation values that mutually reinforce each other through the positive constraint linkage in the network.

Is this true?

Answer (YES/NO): YES